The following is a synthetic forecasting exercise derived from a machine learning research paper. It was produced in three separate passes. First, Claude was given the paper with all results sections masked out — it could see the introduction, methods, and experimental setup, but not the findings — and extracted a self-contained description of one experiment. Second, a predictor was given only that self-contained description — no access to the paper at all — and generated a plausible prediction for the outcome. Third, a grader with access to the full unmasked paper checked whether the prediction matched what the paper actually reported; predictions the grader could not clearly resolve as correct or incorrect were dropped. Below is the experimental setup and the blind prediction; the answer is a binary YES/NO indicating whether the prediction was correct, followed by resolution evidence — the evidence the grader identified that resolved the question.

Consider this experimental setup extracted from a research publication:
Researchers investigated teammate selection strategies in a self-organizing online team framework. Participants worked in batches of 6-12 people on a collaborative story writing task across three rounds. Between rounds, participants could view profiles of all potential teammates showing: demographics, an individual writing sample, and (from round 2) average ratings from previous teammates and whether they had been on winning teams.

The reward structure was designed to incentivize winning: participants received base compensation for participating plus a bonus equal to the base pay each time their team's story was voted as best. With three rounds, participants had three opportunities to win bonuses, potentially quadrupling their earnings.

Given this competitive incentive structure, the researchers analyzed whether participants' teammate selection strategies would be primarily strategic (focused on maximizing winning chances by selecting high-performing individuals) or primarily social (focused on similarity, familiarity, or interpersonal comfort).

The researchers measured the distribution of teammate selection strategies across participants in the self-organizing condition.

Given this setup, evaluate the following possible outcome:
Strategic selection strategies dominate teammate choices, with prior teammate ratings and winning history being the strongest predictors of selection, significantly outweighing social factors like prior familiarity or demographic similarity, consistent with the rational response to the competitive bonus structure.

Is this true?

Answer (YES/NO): NO